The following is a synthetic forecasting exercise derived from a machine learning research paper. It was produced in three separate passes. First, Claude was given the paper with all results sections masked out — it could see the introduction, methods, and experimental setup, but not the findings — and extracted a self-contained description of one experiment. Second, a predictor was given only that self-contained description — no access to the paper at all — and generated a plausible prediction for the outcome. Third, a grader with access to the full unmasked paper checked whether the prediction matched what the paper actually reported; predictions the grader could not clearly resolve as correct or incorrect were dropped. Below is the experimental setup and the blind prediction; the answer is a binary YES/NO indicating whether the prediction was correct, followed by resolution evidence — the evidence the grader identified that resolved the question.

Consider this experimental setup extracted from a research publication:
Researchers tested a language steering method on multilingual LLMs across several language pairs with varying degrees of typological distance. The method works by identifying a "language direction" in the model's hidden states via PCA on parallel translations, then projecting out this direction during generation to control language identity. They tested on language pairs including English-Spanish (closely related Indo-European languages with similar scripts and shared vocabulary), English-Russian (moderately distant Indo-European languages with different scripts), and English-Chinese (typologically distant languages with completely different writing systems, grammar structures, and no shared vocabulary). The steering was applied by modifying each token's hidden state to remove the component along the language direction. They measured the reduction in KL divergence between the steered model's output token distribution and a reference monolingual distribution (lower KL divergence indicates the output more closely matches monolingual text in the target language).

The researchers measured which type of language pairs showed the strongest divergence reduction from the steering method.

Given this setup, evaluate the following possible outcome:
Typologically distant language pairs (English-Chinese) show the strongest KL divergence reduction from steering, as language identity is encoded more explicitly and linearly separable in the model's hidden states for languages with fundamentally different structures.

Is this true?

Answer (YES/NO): YES